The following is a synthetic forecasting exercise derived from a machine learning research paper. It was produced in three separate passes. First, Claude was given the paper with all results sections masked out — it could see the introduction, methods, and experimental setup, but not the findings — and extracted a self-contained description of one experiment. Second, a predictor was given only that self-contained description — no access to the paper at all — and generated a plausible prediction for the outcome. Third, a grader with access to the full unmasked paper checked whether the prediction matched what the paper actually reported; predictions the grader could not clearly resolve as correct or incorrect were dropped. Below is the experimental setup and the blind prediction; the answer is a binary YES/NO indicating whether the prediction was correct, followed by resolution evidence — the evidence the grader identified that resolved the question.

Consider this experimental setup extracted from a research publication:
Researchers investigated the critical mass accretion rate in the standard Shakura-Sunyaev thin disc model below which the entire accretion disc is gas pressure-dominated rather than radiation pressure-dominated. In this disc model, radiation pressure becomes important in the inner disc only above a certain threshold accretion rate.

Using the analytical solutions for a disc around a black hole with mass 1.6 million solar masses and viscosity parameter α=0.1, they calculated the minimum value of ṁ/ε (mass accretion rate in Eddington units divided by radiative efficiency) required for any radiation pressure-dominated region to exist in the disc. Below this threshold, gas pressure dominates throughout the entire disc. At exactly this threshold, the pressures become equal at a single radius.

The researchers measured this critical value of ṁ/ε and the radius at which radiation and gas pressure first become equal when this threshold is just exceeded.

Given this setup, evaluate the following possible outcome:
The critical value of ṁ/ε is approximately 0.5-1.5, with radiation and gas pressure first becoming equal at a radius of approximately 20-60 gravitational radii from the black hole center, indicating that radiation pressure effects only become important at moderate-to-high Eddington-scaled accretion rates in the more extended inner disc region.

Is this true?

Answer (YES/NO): NO